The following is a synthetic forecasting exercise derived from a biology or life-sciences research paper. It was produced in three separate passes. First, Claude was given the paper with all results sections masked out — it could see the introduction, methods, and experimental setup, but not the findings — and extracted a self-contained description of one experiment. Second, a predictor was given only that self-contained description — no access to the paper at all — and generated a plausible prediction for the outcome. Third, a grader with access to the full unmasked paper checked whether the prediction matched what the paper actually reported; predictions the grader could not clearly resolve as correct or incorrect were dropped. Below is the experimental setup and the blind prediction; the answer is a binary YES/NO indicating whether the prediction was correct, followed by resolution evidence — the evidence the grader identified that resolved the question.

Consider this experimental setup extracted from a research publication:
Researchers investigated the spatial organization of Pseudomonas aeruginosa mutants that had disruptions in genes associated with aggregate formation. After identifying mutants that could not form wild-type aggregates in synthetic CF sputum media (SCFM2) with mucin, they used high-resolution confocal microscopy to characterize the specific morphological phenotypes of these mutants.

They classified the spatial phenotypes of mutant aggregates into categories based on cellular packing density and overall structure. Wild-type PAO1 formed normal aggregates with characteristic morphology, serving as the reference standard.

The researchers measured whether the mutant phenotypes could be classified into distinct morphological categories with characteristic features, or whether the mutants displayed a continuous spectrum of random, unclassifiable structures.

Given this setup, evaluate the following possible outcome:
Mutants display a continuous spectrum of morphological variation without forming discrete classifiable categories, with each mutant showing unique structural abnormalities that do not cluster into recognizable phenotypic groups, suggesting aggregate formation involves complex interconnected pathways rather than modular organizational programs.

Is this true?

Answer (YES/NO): NO